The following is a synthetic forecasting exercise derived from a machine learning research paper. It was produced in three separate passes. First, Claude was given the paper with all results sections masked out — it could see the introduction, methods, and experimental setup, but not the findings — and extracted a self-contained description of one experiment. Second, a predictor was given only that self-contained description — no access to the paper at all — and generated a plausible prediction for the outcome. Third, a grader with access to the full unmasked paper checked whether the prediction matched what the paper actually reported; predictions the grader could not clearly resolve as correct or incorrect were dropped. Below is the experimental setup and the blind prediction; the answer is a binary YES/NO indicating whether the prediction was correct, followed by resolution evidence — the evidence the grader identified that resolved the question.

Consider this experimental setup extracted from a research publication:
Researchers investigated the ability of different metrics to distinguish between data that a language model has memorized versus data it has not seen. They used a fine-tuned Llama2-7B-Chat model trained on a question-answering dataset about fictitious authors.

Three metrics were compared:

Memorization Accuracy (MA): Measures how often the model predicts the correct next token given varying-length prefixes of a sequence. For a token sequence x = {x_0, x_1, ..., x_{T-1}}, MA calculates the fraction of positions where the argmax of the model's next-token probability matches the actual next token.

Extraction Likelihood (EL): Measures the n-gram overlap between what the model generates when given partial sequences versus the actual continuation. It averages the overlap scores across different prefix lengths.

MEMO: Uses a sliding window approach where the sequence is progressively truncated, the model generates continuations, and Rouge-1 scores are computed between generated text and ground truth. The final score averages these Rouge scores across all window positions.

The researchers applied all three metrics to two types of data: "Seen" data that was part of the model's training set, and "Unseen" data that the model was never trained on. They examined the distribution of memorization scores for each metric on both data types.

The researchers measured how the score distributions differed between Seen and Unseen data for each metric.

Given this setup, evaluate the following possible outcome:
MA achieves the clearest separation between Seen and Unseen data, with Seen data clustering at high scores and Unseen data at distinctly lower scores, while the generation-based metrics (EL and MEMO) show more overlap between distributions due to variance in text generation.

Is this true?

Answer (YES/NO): NO